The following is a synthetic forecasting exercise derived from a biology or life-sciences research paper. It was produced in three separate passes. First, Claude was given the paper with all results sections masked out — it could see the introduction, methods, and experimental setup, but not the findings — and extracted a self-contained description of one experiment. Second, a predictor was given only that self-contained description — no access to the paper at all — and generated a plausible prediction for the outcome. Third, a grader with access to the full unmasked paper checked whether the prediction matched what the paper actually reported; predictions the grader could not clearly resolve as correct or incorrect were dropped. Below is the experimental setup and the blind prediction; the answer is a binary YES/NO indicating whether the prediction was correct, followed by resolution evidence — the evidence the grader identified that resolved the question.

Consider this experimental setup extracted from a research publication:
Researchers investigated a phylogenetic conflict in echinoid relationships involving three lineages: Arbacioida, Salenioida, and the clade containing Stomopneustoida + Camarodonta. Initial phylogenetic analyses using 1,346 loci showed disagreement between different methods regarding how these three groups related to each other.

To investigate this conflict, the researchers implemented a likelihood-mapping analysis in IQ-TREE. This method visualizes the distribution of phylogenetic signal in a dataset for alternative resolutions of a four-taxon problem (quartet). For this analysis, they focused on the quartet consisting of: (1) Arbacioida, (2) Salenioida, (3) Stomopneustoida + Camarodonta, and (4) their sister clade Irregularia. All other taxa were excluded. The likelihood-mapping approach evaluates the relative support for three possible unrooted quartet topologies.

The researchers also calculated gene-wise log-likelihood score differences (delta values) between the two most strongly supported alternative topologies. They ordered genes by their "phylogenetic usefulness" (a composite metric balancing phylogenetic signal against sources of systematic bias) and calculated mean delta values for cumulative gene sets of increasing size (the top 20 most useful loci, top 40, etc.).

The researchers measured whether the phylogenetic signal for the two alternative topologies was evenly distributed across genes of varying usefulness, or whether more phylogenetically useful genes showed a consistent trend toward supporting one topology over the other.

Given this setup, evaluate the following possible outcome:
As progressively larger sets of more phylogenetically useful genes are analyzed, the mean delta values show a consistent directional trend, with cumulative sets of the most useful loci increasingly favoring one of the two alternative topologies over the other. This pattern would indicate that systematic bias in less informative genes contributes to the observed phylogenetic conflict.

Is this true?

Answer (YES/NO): YES